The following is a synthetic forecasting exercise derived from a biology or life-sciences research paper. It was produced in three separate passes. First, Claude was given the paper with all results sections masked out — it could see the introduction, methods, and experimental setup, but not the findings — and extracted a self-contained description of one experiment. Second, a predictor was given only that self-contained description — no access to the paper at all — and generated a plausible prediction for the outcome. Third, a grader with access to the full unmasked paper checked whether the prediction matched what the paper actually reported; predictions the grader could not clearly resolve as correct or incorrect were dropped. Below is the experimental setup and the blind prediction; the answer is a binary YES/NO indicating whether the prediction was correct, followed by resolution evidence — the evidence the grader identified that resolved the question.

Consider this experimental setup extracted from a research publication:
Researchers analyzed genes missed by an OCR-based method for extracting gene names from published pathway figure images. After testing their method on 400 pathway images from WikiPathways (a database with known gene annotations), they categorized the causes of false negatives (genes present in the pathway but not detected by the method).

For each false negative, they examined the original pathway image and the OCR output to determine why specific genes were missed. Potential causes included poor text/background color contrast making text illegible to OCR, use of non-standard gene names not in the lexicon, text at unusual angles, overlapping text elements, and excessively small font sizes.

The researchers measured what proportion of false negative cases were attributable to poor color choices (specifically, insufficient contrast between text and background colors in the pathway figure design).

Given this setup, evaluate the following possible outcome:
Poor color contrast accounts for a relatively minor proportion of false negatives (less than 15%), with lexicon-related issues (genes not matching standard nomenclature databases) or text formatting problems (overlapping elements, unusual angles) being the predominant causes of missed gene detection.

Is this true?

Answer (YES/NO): NO